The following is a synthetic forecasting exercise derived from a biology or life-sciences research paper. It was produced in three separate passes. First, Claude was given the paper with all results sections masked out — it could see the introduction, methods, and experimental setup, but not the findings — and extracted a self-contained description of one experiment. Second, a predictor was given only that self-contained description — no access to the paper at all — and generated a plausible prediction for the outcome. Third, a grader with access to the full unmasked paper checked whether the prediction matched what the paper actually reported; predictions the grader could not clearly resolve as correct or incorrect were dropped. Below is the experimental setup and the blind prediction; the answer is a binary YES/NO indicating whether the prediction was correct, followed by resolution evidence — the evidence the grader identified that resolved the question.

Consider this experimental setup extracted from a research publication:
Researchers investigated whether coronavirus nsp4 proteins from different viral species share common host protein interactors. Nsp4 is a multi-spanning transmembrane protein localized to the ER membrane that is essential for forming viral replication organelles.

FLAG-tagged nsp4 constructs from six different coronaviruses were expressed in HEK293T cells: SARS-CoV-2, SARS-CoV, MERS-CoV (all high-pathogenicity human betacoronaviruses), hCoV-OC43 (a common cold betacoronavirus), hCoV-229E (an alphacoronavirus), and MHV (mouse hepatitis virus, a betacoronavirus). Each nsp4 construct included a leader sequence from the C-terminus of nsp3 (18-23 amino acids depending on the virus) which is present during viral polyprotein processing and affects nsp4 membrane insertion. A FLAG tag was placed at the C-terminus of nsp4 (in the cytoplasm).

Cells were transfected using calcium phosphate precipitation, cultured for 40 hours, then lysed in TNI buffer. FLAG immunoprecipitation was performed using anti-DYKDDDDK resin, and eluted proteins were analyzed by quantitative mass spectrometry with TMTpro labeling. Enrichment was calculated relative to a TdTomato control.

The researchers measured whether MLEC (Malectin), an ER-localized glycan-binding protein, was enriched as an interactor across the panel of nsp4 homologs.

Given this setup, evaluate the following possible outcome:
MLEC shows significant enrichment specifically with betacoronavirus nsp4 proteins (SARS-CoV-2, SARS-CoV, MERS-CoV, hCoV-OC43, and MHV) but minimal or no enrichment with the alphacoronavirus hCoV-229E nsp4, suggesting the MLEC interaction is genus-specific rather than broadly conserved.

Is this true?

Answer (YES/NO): NO